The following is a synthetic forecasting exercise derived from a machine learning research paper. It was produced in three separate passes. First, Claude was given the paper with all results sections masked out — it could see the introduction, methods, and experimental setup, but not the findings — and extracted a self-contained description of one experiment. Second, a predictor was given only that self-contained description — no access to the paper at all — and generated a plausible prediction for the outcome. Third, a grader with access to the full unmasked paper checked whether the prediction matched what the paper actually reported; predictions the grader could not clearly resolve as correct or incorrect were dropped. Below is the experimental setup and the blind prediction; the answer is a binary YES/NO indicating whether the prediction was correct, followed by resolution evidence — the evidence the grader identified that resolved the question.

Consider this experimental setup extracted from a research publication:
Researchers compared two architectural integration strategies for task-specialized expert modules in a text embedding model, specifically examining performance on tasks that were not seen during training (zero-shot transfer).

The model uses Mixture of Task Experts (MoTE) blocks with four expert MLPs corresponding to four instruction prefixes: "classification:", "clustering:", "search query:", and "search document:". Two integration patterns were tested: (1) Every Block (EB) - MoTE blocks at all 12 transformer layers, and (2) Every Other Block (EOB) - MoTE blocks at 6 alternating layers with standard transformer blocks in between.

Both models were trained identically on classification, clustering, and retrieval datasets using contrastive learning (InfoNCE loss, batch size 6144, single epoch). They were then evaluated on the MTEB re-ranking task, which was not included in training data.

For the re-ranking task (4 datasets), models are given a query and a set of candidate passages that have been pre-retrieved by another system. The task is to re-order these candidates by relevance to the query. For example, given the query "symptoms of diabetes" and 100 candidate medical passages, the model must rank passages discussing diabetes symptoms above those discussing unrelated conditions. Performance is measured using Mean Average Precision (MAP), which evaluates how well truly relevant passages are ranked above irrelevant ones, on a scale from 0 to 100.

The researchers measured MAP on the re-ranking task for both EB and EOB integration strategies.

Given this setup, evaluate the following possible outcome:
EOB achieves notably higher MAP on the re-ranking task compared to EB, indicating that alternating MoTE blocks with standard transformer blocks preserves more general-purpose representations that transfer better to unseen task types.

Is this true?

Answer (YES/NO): NO